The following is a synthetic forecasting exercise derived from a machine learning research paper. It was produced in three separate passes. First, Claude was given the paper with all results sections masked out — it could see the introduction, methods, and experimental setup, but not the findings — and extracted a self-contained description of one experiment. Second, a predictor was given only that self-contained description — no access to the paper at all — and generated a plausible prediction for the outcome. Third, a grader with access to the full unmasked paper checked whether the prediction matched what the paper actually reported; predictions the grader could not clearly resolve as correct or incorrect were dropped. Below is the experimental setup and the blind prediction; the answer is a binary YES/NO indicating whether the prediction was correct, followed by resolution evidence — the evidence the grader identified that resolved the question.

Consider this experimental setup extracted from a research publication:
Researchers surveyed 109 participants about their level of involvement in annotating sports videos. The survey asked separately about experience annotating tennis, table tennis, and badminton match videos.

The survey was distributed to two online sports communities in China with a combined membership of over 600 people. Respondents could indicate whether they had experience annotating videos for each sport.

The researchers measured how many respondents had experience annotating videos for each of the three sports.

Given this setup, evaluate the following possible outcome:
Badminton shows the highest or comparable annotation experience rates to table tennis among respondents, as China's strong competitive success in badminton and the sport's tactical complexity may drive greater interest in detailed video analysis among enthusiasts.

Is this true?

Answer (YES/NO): NO